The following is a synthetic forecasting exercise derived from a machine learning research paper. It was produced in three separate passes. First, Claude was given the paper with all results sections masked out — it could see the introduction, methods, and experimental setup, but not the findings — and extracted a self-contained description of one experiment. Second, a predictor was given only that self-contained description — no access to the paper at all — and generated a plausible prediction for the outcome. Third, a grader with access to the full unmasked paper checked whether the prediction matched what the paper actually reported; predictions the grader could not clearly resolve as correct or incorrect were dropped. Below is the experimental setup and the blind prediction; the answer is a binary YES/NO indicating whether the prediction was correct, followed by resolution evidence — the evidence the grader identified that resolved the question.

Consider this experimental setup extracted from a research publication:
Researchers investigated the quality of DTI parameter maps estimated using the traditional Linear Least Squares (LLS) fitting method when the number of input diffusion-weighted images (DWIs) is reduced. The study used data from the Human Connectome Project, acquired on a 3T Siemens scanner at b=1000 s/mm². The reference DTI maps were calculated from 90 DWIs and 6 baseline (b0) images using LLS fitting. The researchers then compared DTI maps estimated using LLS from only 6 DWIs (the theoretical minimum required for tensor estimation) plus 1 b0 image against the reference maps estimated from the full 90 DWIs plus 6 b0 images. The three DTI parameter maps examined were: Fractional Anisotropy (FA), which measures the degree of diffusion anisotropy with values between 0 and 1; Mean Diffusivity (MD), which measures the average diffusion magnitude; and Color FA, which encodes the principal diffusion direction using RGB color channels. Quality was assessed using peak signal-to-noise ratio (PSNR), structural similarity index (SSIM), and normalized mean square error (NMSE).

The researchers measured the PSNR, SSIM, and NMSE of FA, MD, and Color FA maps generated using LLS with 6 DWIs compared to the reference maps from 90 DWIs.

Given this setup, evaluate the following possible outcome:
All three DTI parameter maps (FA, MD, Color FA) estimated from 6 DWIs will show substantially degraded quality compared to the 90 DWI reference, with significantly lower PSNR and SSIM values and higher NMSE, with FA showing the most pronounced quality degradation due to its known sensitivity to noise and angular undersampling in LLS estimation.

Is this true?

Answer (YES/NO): NO